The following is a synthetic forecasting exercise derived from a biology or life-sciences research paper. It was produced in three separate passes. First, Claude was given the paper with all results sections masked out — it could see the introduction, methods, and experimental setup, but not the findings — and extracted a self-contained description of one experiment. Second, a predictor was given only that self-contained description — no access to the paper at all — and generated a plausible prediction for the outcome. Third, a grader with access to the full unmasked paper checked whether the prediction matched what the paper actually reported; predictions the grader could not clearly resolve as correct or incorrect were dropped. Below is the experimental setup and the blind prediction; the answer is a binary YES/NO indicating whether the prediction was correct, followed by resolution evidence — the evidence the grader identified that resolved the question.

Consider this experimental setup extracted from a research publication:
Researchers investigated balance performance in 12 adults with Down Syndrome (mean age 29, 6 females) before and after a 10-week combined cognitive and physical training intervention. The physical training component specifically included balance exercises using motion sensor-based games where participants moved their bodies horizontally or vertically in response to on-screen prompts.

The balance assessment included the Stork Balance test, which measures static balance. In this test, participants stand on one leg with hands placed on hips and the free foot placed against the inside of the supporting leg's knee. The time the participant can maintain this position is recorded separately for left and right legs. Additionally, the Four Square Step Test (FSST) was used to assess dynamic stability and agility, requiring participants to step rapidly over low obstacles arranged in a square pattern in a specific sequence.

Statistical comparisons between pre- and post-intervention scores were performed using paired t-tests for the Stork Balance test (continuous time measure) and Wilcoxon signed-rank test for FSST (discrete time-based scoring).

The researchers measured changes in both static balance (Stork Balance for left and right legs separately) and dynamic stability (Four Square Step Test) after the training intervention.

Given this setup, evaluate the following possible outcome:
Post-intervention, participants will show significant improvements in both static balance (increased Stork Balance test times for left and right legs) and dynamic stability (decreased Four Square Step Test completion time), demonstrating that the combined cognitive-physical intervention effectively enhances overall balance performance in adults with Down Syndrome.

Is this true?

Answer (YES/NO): NO